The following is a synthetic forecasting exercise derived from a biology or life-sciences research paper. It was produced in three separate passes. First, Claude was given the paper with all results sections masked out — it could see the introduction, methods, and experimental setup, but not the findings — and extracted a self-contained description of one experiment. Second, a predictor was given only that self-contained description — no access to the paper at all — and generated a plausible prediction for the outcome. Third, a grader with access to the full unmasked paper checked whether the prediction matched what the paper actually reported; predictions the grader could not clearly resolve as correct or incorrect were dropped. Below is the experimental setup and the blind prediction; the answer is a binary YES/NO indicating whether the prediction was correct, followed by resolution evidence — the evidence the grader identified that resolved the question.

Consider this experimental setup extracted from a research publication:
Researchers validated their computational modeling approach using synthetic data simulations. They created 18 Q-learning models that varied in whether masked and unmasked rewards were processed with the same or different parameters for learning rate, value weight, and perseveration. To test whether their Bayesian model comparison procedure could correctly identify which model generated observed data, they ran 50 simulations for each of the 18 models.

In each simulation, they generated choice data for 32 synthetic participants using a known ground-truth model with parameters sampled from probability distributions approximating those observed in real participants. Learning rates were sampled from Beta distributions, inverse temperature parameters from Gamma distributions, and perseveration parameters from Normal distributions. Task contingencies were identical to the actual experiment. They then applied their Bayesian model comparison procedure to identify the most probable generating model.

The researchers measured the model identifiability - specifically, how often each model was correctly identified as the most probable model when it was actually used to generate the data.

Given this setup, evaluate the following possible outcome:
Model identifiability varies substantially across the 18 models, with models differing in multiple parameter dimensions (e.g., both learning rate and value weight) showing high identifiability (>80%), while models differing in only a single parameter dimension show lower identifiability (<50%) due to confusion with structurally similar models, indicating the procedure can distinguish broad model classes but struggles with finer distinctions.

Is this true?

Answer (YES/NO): NO